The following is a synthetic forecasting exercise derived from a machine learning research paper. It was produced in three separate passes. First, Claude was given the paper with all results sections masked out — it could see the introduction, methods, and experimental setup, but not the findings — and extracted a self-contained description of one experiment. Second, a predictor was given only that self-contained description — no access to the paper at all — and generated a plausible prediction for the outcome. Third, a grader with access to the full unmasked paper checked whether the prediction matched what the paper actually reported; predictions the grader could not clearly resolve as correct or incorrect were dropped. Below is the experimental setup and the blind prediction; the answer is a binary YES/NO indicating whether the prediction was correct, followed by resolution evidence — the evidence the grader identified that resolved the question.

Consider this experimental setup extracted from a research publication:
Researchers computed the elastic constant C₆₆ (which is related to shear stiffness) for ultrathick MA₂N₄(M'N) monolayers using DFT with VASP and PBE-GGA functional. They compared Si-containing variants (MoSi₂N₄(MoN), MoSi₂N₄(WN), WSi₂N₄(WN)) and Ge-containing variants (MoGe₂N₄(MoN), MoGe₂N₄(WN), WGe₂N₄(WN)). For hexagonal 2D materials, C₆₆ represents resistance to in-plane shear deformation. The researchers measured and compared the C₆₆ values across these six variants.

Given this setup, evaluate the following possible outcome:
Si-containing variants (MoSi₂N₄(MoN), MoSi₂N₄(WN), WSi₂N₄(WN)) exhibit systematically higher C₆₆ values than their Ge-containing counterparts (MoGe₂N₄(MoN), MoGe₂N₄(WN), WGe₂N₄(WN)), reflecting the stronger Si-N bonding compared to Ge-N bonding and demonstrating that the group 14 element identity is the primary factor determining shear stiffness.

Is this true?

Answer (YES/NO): YES